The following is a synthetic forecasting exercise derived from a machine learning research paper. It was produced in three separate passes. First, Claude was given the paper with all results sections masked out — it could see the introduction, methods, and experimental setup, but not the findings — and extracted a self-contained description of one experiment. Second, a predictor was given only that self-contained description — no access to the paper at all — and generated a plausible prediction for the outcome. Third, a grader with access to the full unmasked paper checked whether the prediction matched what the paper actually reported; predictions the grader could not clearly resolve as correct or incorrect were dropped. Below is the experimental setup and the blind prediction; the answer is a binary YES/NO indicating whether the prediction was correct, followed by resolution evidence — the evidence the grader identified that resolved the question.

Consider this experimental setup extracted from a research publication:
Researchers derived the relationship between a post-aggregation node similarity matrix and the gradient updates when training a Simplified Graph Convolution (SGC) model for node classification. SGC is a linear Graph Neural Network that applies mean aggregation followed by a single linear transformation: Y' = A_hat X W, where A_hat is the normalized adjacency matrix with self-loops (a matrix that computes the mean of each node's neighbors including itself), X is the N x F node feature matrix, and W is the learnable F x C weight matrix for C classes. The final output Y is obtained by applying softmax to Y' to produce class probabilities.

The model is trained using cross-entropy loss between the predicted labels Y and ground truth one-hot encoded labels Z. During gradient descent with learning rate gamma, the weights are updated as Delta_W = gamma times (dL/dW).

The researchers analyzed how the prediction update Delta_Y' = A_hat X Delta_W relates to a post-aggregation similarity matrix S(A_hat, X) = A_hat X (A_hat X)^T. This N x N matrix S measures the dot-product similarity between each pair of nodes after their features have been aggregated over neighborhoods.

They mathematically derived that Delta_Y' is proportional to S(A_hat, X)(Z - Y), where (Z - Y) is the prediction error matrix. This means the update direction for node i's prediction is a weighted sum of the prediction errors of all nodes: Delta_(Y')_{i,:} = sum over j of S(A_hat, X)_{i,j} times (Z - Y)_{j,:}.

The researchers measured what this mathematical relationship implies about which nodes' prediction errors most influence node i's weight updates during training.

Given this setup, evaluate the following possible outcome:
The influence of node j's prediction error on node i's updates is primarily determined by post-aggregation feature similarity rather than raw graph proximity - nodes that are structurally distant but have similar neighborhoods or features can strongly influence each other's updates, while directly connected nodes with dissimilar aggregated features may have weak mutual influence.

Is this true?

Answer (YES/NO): YES